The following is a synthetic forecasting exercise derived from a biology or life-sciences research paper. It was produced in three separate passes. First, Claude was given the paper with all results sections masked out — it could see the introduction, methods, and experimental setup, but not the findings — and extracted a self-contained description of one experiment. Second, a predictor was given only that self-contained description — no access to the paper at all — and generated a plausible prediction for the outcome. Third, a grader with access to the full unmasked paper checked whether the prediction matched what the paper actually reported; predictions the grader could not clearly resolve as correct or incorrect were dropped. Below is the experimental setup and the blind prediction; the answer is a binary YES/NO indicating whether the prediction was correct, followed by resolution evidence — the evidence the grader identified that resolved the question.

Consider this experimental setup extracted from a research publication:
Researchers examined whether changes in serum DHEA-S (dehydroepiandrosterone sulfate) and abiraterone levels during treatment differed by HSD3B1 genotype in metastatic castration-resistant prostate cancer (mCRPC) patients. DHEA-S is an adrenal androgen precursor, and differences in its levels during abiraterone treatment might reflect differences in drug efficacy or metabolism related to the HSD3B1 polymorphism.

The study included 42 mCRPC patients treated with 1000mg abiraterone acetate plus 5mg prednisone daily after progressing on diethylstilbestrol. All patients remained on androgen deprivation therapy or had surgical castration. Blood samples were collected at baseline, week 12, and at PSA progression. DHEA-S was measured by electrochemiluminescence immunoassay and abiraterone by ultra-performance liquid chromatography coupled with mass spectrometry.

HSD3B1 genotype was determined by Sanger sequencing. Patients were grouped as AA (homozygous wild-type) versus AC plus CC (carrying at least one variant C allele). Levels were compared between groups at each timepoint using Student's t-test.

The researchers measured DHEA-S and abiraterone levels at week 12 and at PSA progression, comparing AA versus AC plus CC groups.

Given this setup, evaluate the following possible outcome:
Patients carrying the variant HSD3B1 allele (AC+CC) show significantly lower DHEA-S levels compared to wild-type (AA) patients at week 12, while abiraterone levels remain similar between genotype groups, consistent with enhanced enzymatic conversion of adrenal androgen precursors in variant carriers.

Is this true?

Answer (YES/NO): NO